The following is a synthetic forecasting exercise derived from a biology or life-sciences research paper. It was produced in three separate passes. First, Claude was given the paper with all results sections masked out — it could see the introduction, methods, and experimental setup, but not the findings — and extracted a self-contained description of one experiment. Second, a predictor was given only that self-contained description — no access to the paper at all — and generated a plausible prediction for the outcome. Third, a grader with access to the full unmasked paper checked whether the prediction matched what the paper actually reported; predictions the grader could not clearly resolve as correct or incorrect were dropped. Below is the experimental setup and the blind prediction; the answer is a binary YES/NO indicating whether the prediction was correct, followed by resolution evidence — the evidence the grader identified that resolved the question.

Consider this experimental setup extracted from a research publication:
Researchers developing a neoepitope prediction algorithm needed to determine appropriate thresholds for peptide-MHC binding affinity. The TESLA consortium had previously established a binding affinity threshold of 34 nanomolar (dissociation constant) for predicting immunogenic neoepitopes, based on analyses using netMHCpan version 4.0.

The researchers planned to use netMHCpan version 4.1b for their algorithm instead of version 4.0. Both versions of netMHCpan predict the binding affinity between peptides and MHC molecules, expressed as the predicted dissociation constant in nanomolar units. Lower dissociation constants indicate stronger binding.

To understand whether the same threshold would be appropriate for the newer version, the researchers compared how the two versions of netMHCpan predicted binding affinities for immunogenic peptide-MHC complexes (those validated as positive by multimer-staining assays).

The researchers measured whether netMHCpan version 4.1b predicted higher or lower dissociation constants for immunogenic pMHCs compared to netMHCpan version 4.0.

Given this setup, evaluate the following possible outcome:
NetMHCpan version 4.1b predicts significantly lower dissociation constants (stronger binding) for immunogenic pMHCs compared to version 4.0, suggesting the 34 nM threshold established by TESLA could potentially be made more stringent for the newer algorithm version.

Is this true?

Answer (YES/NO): YES